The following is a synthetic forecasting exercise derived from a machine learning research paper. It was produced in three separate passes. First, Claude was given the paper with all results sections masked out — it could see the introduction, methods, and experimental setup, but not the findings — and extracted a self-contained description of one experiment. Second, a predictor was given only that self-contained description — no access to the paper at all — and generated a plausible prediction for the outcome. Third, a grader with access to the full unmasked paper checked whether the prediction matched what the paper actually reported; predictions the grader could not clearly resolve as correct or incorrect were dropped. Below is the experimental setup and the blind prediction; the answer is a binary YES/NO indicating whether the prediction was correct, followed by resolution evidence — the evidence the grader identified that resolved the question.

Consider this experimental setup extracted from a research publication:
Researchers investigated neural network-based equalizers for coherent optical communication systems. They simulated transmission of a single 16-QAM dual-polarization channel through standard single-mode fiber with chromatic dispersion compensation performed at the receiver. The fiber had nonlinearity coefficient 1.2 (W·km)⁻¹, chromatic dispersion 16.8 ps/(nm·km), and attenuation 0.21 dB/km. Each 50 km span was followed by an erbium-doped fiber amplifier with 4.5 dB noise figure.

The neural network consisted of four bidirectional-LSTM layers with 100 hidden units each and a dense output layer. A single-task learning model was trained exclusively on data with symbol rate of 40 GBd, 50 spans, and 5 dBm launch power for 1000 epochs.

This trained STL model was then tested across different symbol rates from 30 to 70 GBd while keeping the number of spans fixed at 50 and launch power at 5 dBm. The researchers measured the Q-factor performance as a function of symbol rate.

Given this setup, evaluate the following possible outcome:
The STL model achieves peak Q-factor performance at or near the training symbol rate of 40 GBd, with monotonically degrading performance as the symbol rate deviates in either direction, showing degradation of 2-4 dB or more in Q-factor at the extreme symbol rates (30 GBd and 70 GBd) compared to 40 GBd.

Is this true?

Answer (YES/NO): YES